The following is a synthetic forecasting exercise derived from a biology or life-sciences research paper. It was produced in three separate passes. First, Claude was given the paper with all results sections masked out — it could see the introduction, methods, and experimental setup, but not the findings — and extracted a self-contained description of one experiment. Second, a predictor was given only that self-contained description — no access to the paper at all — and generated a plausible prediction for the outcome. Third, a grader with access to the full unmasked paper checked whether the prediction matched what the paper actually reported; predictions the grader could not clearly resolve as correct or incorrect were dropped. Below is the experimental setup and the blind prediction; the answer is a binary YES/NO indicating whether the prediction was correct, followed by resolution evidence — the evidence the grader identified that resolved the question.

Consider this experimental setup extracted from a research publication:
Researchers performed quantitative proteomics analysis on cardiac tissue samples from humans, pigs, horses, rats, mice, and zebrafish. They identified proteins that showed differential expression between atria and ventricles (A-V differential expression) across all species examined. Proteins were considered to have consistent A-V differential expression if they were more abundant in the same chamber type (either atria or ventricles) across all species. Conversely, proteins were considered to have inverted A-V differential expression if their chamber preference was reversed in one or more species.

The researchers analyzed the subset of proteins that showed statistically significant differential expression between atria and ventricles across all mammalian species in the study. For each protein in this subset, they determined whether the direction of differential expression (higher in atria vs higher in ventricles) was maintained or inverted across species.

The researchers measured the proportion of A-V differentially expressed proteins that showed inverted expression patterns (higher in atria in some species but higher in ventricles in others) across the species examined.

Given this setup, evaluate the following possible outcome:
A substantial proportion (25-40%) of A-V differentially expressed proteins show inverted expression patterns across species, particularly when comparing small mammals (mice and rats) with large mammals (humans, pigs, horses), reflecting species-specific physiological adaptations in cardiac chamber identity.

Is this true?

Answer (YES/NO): NO